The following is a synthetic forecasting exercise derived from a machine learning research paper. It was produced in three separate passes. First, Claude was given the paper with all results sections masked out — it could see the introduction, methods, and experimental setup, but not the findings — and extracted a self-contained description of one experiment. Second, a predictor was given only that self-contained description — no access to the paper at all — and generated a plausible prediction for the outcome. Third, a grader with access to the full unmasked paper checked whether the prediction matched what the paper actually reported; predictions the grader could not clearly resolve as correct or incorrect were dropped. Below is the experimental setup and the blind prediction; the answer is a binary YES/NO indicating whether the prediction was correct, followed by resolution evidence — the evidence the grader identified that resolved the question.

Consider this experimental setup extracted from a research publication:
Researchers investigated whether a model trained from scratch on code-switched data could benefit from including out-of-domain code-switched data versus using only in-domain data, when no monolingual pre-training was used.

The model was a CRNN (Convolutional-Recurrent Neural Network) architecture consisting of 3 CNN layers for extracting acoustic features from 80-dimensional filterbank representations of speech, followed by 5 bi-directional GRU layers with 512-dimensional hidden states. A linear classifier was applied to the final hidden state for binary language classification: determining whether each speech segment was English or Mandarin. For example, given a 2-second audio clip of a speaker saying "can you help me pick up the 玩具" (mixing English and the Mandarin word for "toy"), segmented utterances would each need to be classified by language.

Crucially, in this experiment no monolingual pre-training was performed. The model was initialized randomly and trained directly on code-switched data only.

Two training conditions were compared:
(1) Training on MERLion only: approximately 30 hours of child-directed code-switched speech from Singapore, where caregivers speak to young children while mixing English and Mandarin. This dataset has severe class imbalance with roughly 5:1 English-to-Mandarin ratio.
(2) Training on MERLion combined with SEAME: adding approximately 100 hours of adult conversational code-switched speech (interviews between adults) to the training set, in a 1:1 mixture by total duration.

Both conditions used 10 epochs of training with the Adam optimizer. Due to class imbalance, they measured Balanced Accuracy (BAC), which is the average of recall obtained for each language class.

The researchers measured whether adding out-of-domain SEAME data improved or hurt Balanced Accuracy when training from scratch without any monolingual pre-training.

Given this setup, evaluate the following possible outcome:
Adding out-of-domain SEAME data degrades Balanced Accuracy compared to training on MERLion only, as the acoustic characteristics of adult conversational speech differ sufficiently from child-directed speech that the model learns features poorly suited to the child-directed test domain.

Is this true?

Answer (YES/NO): NO